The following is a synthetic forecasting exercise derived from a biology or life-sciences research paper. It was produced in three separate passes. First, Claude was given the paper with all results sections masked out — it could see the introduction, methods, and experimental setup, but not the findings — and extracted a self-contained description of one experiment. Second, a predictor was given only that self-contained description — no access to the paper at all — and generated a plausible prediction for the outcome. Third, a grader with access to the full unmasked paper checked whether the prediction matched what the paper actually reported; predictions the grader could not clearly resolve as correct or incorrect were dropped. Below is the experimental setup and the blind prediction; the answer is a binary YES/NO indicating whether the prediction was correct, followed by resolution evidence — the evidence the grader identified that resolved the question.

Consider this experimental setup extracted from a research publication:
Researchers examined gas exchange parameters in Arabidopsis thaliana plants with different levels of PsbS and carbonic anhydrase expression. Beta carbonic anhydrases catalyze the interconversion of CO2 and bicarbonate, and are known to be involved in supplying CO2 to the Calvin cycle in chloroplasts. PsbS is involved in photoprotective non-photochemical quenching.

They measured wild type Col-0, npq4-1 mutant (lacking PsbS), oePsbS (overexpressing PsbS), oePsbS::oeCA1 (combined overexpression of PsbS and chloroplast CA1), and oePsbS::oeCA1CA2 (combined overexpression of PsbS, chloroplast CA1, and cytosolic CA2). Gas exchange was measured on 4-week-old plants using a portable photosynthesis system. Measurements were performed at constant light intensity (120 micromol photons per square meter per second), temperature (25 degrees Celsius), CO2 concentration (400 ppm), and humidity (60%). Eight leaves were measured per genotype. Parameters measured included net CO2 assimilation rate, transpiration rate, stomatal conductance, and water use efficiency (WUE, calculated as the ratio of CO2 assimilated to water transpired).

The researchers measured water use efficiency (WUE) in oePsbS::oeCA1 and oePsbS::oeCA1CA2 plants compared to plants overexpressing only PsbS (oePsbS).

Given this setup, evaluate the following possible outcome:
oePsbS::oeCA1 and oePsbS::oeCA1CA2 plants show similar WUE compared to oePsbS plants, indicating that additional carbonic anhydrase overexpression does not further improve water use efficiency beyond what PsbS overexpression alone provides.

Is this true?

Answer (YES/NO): NO